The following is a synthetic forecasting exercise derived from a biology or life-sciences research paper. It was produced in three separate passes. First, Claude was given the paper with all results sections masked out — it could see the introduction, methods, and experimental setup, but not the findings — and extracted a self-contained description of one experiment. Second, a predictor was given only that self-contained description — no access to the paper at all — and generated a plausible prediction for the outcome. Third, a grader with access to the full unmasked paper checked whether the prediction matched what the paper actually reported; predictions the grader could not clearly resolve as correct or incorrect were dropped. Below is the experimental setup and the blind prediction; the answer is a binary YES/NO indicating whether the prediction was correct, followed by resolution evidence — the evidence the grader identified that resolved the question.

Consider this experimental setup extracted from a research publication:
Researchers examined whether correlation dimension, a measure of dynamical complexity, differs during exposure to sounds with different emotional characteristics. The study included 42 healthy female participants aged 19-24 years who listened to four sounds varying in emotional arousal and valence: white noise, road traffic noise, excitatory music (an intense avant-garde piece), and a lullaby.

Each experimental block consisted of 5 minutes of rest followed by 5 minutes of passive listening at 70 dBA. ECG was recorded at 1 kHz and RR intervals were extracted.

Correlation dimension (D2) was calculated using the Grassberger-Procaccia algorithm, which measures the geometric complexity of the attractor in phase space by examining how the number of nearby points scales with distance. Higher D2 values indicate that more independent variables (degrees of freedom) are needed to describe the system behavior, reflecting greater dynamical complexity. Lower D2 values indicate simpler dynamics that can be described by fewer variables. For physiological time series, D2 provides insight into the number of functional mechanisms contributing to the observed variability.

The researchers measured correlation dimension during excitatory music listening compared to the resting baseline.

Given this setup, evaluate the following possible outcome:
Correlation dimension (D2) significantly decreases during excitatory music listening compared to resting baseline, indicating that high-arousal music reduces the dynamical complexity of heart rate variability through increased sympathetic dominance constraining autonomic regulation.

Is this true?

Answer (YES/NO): NO